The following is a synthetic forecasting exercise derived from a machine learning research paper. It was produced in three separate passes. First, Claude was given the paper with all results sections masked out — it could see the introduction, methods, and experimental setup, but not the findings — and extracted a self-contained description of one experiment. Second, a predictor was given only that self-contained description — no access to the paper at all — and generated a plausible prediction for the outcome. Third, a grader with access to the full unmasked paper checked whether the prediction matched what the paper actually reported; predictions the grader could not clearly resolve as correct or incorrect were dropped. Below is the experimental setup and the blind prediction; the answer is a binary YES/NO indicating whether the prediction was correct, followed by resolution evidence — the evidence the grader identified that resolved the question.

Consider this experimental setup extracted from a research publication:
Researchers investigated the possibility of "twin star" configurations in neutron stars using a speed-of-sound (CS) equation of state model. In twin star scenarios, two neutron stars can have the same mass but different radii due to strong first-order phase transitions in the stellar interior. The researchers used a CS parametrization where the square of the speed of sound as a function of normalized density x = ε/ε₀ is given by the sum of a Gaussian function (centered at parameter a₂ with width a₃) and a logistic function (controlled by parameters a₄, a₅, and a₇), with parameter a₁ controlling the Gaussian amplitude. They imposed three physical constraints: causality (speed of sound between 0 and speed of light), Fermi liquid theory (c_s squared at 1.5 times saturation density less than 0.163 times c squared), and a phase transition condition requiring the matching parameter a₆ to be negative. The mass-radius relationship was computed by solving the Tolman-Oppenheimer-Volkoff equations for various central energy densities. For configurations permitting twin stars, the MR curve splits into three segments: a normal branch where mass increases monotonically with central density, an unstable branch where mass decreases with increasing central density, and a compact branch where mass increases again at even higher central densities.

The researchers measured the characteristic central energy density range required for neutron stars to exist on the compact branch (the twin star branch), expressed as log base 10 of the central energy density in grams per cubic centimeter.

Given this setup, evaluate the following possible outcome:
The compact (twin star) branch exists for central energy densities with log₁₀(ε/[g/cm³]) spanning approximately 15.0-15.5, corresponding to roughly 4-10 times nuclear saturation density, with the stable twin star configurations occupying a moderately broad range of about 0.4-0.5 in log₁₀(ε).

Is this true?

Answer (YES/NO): NO